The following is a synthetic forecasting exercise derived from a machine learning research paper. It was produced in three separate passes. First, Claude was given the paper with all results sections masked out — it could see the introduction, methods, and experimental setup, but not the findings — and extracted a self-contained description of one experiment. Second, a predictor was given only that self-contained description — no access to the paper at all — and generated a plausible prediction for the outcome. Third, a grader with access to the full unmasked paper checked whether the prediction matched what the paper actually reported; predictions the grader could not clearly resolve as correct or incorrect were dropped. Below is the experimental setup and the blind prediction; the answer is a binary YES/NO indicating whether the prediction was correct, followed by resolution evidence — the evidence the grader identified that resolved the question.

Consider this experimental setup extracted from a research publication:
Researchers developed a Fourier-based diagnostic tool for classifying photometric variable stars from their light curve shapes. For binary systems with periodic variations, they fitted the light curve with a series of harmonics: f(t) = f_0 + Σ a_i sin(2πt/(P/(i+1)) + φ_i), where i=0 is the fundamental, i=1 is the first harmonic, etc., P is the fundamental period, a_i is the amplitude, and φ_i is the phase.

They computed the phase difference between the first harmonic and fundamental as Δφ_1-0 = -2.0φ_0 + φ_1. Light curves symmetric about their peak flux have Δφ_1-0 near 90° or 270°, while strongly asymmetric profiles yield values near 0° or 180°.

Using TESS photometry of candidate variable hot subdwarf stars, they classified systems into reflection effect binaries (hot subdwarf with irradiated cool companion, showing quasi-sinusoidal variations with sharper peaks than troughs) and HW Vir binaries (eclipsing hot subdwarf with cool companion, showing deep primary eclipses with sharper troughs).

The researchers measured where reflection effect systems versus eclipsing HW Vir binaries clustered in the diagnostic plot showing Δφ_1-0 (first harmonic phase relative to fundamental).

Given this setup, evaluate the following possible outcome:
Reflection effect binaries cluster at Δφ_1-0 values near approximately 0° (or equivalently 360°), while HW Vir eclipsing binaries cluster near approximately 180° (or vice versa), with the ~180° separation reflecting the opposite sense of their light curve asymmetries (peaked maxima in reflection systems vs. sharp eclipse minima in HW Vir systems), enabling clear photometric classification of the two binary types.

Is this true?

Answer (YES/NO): NO